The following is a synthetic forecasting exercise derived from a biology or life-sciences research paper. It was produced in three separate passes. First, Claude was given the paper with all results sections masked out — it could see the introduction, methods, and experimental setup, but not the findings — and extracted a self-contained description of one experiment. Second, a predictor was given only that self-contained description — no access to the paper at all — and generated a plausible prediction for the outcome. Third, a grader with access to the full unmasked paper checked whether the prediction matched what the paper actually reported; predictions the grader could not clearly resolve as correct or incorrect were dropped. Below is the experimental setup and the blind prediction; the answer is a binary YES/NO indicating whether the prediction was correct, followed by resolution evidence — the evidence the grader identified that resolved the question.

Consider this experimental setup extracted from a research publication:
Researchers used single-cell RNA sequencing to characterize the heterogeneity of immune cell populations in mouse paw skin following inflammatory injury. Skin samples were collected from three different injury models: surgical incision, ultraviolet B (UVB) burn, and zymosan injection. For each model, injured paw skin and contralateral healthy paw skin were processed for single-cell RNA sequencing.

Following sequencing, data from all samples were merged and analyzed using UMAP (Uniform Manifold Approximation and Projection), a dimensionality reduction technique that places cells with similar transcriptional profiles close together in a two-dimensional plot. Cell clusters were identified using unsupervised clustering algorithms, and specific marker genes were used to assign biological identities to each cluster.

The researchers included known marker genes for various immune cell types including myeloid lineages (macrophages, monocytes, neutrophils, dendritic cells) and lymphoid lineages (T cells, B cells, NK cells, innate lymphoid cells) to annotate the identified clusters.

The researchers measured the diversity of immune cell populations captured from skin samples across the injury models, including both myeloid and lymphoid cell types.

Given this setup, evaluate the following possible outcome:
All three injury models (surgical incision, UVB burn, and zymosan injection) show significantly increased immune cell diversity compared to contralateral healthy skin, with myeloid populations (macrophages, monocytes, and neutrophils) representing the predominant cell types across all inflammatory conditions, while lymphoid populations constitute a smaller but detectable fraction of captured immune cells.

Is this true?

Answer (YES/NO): NO